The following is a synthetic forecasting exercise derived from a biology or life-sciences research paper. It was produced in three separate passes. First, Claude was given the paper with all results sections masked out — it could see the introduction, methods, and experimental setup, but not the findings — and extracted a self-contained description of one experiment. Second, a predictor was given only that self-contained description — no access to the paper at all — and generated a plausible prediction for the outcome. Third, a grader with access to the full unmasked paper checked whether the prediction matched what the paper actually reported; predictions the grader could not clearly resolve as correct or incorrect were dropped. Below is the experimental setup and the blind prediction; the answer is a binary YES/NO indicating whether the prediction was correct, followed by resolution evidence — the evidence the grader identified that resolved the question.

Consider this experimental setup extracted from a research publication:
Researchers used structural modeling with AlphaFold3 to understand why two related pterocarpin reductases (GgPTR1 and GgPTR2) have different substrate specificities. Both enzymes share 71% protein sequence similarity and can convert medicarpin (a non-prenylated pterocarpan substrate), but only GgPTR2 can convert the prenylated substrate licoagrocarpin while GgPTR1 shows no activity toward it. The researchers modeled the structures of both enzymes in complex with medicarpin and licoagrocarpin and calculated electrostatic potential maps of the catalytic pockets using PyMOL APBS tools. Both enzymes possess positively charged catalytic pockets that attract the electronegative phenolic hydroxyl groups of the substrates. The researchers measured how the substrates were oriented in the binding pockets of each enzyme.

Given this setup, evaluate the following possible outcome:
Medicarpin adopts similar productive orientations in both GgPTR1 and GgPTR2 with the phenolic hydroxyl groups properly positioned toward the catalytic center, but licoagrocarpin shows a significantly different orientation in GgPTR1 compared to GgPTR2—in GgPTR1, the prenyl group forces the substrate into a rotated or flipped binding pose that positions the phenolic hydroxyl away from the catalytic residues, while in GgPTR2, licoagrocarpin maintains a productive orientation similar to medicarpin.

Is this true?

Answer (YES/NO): YES